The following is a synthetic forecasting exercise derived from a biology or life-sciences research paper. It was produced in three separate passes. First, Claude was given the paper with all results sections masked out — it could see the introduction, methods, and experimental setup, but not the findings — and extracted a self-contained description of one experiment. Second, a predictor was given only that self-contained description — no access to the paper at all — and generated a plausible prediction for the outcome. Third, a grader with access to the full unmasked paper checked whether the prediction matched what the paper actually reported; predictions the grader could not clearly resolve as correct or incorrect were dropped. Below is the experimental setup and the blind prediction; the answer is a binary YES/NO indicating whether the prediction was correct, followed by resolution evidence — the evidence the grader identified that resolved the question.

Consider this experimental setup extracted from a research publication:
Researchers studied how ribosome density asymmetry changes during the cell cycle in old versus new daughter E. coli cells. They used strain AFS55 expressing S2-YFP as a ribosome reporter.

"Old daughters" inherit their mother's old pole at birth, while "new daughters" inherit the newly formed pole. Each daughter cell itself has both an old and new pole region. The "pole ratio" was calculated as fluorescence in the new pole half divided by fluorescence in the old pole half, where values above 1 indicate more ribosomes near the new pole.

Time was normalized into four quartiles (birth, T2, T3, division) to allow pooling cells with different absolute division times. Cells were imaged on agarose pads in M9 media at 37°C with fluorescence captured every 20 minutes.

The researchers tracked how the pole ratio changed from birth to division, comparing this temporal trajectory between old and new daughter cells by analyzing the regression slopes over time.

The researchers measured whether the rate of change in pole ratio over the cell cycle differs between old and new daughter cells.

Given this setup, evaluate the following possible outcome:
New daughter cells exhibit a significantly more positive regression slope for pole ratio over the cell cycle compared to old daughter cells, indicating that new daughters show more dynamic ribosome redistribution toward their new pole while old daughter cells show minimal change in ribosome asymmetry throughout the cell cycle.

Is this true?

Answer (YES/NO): NO